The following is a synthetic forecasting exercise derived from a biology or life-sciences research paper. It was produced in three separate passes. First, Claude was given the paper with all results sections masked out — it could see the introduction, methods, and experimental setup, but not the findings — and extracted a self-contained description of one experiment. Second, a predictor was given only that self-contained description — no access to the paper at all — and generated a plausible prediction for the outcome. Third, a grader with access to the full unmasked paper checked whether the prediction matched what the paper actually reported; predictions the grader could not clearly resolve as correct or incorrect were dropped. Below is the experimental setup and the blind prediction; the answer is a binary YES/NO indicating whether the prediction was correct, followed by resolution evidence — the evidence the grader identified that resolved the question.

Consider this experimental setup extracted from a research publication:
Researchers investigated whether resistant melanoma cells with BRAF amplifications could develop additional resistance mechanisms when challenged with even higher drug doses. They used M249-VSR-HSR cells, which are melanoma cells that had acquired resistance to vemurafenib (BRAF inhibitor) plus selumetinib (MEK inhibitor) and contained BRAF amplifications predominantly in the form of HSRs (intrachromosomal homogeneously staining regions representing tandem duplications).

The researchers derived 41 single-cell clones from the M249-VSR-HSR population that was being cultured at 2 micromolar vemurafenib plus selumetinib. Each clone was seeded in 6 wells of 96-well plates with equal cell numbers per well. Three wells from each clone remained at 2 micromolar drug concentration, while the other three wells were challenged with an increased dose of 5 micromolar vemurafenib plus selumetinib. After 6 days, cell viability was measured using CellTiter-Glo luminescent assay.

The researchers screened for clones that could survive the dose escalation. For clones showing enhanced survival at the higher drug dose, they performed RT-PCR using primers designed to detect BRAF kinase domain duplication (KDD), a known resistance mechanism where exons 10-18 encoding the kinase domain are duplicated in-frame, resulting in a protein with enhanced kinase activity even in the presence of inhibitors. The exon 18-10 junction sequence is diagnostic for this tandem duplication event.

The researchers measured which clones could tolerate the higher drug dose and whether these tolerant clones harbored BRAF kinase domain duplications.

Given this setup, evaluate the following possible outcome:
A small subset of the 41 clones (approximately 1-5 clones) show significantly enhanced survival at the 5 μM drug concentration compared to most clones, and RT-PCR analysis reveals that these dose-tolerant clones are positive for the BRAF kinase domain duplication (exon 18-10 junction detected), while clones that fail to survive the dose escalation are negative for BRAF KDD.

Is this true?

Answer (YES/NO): NO